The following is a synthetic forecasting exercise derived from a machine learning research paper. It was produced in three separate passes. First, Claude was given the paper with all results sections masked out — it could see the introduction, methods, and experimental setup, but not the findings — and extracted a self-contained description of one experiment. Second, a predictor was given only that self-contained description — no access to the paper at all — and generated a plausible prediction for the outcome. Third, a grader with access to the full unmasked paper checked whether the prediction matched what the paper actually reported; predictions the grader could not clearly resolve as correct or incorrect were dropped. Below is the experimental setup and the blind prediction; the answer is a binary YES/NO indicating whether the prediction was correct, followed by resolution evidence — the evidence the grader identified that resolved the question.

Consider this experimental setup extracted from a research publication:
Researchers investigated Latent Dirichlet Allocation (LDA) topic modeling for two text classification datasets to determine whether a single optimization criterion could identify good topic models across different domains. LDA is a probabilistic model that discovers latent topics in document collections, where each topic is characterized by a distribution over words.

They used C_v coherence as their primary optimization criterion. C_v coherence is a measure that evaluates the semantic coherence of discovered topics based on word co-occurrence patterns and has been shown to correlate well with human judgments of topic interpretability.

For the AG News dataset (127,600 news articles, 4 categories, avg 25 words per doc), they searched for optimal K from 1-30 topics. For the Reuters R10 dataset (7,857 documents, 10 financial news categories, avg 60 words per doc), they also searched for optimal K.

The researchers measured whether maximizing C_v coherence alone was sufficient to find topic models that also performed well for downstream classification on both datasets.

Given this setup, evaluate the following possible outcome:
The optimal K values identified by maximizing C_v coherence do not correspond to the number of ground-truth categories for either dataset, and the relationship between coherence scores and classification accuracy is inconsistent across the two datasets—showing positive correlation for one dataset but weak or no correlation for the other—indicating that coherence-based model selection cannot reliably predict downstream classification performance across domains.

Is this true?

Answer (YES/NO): NO